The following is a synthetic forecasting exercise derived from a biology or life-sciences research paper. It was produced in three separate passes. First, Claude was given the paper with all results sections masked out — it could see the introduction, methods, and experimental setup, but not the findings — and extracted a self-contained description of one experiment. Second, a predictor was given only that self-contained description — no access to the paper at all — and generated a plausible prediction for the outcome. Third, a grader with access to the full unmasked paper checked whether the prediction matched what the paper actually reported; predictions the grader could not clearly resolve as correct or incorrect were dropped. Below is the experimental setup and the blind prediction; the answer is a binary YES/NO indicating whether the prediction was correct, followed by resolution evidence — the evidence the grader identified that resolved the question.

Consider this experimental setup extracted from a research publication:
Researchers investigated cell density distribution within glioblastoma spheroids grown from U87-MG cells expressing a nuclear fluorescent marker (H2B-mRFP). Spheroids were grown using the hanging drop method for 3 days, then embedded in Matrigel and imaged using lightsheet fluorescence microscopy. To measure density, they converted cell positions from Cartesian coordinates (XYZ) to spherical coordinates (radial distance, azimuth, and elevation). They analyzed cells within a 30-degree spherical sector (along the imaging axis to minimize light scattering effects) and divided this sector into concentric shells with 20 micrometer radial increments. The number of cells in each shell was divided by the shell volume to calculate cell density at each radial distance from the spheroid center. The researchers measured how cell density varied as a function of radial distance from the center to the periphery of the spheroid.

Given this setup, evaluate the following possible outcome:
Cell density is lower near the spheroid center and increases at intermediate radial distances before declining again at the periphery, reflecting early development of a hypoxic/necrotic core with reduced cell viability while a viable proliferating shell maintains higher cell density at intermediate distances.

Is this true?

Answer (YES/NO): NO